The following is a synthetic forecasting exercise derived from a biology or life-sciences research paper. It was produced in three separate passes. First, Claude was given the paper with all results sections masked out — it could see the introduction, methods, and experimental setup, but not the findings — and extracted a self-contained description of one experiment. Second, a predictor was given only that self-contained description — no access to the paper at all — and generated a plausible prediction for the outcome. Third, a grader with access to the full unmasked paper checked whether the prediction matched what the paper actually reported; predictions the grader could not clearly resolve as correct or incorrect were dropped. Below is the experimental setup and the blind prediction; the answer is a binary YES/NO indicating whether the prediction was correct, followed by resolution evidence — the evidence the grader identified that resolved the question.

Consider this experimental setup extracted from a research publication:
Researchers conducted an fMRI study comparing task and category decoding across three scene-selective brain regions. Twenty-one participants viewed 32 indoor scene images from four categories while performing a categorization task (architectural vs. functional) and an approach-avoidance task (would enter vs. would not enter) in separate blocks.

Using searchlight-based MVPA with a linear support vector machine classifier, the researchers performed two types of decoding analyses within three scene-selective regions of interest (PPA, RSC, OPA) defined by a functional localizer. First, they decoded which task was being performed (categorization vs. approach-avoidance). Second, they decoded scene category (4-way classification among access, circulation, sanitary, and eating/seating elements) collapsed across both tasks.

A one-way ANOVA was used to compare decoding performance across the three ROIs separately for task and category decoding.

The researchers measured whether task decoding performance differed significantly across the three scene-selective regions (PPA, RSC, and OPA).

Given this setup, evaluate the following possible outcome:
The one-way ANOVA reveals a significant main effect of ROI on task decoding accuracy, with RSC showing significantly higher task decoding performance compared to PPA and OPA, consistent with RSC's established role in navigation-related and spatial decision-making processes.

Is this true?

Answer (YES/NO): NO